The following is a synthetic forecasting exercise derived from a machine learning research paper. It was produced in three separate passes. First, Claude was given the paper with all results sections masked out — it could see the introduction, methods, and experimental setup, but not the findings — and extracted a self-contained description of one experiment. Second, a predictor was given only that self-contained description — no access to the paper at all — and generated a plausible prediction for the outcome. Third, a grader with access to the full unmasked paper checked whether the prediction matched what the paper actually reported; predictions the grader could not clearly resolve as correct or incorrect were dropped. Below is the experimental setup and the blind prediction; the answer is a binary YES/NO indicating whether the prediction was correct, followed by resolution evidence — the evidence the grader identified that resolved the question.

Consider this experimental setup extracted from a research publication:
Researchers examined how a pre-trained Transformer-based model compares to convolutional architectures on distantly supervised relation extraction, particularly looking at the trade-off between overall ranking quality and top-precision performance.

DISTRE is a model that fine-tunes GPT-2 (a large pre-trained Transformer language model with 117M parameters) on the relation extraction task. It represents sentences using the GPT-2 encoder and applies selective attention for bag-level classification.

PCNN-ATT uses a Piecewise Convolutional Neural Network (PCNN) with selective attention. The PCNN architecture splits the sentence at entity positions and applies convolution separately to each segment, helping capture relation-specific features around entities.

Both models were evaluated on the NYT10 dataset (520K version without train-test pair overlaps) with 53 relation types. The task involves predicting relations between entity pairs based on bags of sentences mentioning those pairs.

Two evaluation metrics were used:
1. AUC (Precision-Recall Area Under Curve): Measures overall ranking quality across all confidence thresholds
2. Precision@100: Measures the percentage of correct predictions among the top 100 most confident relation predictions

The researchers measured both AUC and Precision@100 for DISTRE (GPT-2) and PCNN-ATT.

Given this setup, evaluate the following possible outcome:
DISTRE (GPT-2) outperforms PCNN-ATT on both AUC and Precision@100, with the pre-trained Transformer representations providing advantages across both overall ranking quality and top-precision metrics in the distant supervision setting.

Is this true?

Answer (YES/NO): NO